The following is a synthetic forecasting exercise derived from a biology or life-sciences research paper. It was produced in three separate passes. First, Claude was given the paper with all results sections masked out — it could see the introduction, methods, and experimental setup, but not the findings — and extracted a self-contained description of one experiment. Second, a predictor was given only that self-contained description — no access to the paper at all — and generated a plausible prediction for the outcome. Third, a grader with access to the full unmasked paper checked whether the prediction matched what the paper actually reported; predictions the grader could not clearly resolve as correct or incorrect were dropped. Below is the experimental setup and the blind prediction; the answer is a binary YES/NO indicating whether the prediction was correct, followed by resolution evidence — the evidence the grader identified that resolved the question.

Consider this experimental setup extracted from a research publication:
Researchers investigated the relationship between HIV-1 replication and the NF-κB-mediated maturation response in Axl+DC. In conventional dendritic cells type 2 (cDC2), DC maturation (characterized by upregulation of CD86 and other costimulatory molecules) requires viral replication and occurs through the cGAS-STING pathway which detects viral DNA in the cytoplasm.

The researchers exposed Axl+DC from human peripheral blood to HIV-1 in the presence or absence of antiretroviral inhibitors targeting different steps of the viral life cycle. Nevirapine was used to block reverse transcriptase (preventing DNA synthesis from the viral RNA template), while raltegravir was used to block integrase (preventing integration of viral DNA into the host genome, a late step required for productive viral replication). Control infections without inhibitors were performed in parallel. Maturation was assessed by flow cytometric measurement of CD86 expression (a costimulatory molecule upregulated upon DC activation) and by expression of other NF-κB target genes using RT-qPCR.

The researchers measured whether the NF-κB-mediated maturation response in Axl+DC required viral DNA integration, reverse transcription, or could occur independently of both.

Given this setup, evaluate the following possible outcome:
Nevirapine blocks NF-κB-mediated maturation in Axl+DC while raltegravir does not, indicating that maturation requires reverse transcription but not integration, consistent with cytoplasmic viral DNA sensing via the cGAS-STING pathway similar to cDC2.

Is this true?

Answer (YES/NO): NO